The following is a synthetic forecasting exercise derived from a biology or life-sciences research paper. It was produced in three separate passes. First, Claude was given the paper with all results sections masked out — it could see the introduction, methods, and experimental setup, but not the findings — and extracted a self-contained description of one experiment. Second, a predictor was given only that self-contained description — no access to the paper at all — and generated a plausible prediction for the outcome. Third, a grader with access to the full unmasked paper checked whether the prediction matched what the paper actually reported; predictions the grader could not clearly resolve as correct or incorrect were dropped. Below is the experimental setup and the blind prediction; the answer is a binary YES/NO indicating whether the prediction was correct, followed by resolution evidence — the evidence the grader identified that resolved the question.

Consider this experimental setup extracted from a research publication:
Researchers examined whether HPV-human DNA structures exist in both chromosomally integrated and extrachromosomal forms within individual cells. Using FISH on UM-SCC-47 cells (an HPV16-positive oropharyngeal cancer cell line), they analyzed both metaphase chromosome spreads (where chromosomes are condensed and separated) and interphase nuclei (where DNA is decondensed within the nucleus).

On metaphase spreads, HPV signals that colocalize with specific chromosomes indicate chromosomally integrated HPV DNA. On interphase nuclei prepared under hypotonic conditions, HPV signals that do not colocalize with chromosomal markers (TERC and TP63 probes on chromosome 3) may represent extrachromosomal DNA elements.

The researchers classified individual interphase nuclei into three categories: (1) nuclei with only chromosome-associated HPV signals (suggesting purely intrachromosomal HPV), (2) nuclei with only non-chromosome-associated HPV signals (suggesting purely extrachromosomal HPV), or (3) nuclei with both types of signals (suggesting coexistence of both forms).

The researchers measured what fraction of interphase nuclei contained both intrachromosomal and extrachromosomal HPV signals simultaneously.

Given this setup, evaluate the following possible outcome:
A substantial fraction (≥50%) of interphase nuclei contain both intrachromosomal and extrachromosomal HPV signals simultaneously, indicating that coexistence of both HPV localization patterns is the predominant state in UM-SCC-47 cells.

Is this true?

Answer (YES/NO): NO